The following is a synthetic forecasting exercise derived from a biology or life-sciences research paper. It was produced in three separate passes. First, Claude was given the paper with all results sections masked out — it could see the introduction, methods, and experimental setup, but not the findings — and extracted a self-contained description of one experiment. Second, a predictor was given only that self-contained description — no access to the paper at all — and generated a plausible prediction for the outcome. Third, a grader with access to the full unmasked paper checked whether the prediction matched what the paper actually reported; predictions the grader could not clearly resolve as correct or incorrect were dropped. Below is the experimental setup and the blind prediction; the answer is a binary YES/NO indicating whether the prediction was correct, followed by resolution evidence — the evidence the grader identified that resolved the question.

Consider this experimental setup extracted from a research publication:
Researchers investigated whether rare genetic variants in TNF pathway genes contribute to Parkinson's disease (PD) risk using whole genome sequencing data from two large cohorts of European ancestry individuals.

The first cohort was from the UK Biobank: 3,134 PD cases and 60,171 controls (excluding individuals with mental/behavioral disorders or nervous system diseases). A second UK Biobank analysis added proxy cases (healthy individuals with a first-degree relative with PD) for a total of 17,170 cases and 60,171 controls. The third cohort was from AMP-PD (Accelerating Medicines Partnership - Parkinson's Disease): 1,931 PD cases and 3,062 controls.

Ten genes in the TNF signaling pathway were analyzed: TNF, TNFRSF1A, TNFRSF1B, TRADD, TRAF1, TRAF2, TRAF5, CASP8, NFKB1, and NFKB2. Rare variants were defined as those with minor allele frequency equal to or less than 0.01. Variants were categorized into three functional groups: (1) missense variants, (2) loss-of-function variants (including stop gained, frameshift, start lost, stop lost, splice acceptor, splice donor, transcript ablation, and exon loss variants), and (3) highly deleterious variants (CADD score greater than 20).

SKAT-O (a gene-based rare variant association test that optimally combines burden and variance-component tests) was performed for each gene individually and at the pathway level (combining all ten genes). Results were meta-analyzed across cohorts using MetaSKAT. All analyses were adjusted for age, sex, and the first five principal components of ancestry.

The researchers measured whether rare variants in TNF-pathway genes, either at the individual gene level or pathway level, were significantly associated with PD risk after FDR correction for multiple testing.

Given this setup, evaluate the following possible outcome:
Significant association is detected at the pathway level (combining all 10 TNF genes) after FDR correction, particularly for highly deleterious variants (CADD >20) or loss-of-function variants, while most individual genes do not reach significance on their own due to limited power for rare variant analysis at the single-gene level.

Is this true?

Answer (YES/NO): NO